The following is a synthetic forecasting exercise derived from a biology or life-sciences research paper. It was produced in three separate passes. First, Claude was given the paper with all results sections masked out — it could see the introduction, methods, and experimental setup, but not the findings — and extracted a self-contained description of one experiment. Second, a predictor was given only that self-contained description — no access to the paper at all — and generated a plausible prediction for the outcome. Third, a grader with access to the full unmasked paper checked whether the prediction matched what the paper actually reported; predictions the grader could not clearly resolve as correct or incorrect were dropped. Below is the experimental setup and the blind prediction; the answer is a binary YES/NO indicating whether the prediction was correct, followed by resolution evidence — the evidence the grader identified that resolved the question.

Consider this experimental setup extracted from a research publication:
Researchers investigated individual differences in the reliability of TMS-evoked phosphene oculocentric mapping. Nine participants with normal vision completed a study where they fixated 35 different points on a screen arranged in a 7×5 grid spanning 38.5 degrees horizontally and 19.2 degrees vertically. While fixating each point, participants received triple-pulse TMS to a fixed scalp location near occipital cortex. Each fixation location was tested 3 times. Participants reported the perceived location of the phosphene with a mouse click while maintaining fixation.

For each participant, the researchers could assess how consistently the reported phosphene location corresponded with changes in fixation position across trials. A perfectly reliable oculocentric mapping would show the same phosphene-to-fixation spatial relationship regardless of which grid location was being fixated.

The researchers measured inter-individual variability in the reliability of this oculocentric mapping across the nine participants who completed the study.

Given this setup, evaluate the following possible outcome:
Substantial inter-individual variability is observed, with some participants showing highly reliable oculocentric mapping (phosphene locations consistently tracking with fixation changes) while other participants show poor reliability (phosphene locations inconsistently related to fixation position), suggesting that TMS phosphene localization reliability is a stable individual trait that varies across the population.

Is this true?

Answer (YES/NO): YES